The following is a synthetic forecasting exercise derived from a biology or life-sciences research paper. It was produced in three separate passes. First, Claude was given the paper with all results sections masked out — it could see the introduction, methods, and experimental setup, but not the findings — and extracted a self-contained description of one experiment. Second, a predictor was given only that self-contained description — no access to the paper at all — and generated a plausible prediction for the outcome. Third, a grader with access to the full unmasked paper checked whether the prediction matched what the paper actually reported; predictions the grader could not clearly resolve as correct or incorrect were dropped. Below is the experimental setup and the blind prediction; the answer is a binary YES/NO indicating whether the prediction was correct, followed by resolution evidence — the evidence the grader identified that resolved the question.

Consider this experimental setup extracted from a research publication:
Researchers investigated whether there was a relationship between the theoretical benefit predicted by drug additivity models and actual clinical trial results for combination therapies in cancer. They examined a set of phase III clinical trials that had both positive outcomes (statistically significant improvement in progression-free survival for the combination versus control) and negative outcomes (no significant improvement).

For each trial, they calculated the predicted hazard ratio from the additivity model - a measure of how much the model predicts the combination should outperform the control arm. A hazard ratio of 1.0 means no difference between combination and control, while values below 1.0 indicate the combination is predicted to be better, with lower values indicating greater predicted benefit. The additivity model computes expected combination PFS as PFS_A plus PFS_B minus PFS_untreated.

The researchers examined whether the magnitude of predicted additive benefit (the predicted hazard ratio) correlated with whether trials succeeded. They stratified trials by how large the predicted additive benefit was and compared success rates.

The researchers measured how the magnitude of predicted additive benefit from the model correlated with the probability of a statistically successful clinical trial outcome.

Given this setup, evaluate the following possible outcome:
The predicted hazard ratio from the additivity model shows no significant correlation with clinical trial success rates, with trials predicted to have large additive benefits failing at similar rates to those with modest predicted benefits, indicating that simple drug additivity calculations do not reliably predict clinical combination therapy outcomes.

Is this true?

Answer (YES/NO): NO